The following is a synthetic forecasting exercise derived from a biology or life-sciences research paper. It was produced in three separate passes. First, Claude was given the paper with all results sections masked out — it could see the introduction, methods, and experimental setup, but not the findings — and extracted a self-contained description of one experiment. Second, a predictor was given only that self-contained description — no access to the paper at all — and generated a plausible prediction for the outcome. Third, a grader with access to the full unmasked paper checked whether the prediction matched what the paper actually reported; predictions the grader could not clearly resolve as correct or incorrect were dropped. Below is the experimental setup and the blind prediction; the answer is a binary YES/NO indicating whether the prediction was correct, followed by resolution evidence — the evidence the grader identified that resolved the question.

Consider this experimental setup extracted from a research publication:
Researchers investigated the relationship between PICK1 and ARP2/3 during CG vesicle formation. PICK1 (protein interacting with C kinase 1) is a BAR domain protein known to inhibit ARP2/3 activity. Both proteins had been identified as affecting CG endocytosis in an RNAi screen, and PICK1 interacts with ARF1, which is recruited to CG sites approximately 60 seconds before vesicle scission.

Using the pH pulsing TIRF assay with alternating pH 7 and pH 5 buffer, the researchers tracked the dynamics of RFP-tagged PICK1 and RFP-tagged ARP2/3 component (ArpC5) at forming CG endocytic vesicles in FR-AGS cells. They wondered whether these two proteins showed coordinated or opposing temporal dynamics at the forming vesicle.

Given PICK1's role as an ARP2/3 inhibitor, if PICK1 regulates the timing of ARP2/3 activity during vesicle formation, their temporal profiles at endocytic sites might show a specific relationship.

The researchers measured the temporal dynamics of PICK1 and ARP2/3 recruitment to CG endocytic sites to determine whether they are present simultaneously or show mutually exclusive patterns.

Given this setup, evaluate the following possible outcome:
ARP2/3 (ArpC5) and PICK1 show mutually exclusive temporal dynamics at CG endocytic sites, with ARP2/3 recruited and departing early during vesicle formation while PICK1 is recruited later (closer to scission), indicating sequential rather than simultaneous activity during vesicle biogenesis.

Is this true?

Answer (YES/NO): NO